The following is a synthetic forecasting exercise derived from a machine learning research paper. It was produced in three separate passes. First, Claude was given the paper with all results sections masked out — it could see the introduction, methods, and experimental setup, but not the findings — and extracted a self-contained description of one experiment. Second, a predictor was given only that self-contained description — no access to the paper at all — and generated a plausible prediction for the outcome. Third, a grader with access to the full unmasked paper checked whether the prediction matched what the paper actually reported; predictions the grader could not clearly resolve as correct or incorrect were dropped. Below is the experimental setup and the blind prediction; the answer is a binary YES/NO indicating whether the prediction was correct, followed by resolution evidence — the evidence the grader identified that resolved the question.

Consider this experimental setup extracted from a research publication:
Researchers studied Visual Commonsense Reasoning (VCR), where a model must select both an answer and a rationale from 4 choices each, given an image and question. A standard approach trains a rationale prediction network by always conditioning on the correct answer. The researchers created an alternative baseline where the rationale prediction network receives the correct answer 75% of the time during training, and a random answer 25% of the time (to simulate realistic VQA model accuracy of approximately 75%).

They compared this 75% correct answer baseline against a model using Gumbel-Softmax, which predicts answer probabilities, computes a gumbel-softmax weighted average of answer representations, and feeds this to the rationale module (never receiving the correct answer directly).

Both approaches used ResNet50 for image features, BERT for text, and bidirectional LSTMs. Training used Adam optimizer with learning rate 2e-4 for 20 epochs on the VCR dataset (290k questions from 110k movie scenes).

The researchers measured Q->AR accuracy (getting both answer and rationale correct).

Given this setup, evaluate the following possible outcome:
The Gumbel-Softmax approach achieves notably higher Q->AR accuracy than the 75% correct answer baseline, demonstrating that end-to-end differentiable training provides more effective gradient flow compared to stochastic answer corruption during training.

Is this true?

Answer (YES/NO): YES